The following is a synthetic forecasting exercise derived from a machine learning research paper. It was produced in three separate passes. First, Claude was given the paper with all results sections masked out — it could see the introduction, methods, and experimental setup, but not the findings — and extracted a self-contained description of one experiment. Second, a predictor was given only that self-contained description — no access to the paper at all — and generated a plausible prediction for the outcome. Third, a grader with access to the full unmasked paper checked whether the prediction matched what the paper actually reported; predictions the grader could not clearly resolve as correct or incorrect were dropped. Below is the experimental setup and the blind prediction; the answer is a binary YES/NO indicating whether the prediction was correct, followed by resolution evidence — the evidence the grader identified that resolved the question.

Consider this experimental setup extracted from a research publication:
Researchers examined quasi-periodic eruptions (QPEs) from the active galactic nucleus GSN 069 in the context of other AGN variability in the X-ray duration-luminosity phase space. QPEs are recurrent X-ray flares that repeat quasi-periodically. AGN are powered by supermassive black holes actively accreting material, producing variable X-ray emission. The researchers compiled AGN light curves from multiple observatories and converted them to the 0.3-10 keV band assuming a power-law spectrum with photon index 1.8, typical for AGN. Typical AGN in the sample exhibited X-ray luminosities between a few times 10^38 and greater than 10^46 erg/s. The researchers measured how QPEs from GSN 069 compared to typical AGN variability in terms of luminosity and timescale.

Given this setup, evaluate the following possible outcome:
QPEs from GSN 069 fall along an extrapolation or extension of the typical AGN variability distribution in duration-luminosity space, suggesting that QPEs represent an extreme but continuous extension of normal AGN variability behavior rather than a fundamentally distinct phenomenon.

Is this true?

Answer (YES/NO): NO